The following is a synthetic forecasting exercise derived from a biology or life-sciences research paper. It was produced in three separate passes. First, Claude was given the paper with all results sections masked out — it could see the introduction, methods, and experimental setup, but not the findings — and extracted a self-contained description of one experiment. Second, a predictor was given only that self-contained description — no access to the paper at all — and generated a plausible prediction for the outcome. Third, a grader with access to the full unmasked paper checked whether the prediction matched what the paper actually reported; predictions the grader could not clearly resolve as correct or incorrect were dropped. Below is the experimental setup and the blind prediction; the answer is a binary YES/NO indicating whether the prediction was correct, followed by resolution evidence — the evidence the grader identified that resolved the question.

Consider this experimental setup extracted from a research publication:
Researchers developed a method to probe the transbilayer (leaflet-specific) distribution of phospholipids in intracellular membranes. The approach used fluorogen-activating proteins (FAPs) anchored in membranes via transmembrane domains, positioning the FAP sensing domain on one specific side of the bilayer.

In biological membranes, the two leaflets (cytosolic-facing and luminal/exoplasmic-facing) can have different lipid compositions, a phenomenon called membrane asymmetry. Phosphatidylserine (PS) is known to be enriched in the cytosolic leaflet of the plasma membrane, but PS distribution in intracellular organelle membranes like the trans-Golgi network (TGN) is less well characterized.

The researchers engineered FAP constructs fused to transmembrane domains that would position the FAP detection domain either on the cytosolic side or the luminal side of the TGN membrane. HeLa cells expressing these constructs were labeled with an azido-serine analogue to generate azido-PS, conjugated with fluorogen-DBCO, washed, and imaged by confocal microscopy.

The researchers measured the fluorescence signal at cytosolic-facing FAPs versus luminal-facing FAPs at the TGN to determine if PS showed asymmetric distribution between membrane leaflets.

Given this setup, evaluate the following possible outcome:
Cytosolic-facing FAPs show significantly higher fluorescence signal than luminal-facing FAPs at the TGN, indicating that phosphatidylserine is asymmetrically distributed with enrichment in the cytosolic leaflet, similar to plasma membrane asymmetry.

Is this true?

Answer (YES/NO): YES